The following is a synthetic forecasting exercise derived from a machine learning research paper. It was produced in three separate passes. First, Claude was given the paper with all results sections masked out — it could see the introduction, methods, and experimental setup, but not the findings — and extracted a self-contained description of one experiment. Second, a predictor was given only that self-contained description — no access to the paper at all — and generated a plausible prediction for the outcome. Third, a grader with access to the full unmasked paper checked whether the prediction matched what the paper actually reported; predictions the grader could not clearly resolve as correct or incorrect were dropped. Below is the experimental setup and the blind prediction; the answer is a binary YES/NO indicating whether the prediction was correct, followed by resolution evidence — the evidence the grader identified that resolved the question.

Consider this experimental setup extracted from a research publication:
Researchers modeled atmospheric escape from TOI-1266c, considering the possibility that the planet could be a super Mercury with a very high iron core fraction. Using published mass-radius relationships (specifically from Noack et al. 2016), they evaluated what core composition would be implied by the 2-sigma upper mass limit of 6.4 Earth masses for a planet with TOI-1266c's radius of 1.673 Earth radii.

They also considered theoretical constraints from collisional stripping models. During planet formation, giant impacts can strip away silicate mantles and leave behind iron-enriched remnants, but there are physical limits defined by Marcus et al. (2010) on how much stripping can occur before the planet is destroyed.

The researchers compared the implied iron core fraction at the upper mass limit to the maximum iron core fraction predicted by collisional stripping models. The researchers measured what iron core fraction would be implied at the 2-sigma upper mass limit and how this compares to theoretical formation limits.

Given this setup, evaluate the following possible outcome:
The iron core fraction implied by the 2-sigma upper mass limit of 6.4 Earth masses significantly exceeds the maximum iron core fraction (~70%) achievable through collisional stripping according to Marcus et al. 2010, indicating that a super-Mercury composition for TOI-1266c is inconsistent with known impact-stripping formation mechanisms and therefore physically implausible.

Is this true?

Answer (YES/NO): NO